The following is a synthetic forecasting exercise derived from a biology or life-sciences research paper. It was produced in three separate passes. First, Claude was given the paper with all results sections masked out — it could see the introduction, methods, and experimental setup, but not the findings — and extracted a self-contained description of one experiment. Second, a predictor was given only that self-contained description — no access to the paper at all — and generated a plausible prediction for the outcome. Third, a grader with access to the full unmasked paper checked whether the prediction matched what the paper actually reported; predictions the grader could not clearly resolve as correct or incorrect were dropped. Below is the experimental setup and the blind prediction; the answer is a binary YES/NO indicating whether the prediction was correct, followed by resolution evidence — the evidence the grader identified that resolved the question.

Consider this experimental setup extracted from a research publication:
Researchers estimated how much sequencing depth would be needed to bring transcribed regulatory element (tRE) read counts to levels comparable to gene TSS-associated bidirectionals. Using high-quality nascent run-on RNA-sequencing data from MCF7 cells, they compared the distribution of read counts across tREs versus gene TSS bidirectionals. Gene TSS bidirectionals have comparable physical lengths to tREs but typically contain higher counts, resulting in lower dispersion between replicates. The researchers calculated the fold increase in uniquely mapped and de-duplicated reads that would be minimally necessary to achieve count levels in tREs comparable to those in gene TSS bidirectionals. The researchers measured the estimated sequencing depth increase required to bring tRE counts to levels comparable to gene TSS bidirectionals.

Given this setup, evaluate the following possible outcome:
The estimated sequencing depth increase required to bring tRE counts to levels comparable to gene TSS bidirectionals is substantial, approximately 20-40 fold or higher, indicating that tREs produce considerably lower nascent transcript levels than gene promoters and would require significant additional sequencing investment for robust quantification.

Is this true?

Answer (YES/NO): NO